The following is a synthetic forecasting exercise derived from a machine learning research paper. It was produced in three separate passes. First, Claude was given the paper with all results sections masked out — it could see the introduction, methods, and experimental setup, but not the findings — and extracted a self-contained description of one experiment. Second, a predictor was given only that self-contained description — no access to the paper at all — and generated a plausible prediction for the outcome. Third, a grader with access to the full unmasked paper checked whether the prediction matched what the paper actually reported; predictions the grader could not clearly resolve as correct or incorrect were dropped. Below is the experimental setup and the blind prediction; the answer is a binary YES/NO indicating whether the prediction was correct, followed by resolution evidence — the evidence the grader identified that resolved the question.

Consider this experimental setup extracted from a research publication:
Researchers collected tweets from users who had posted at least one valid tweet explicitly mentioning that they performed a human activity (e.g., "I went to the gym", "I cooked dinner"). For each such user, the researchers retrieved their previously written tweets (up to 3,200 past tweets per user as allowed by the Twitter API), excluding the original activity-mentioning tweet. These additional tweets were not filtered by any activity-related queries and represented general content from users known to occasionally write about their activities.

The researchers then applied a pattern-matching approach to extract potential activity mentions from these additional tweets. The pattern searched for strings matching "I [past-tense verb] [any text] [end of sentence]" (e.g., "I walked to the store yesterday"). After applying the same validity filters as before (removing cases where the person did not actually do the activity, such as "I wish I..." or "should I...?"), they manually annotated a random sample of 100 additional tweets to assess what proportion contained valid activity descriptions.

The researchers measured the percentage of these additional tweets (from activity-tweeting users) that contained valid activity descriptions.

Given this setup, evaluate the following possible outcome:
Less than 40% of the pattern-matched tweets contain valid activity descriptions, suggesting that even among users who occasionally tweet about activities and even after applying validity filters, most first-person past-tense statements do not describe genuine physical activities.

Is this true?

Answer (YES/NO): YES